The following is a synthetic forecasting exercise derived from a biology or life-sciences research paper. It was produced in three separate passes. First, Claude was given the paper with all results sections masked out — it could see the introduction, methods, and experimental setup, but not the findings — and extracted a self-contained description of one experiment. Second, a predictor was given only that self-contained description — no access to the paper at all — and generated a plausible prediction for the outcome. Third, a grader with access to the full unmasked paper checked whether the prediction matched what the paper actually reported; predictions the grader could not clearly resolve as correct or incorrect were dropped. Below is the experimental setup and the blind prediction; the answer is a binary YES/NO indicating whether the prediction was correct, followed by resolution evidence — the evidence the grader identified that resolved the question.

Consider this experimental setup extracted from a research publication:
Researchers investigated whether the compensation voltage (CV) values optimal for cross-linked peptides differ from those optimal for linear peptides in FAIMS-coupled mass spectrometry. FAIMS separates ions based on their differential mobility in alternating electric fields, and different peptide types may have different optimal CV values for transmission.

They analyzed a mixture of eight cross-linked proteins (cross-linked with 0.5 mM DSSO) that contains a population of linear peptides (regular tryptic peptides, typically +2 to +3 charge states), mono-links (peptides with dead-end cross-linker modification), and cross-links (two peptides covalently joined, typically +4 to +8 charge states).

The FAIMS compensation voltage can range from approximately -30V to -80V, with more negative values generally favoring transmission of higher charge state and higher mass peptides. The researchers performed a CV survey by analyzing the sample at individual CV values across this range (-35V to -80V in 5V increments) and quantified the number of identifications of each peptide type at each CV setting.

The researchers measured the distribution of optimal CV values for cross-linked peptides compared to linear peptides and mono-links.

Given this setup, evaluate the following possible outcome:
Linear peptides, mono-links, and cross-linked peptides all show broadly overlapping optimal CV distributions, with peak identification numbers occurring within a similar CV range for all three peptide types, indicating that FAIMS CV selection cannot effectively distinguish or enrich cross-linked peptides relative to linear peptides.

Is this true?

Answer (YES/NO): NO